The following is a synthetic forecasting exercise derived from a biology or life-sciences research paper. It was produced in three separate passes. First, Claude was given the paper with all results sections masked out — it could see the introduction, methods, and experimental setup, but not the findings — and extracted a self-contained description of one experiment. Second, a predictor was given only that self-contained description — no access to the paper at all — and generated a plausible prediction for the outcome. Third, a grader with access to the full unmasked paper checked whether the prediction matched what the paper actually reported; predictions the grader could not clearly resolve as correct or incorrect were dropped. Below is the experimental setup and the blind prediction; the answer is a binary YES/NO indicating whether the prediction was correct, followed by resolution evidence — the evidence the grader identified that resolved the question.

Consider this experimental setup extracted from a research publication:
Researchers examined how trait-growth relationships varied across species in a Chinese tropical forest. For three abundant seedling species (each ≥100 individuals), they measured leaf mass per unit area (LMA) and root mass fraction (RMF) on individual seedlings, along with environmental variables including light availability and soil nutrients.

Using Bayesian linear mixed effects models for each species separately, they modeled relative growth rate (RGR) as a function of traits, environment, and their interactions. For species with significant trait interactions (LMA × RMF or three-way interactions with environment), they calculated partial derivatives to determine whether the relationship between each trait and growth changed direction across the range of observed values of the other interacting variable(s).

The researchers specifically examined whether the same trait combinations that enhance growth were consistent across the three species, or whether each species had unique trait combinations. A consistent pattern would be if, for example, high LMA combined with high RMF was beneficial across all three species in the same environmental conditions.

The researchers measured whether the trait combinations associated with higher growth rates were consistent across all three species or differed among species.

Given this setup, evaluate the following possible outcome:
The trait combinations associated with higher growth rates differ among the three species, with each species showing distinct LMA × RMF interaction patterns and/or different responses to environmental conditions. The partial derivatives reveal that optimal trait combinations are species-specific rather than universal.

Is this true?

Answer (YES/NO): YES